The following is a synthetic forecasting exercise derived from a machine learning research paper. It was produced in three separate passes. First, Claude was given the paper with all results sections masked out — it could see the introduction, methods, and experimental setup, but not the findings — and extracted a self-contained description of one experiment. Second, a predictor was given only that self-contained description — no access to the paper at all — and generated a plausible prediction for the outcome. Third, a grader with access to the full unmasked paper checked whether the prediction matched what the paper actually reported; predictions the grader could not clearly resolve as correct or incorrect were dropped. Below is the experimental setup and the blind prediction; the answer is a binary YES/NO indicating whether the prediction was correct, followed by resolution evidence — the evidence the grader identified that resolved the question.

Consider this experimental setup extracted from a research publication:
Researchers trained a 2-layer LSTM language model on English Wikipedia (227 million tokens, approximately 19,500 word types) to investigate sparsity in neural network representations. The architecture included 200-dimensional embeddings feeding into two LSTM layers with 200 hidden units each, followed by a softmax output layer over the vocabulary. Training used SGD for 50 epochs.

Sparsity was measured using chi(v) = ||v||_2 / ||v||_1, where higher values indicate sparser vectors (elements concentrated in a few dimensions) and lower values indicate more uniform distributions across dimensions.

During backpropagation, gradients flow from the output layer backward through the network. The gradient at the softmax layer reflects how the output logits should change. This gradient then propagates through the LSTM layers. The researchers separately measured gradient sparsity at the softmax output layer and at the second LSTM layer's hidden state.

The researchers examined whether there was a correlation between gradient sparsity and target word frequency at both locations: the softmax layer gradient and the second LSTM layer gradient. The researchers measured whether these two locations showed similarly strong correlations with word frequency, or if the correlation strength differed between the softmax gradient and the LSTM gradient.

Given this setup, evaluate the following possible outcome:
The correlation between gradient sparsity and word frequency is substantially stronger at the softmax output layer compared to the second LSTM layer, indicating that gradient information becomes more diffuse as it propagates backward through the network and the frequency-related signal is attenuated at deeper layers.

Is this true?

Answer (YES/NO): NO